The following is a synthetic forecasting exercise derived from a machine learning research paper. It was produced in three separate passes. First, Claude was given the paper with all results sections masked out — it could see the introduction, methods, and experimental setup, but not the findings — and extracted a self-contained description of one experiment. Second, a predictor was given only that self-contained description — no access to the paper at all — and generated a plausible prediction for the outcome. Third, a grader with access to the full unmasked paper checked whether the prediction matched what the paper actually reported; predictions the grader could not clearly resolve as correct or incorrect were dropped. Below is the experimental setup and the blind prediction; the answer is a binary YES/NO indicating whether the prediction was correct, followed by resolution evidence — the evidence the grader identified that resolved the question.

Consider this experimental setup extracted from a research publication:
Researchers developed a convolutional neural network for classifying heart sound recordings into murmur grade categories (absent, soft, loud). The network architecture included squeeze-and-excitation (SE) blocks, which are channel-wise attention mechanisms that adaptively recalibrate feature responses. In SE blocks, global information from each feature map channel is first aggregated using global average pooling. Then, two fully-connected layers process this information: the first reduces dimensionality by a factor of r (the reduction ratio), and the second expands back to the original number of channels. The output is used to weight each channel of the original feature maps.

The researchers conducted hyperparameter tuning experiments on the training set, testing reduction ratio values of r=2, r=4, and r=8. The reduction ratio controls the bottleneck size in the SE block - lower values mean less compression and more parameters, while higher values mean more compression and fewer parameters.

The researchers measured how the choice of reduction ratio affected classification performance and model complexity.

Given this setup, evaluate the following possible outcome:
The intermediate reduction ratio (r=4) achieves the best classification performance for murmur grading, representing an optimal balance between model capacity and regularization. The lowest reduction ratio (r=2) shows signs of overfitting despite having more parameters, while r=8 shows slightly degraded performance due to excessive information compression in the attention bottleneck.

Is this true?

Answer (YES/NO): NO